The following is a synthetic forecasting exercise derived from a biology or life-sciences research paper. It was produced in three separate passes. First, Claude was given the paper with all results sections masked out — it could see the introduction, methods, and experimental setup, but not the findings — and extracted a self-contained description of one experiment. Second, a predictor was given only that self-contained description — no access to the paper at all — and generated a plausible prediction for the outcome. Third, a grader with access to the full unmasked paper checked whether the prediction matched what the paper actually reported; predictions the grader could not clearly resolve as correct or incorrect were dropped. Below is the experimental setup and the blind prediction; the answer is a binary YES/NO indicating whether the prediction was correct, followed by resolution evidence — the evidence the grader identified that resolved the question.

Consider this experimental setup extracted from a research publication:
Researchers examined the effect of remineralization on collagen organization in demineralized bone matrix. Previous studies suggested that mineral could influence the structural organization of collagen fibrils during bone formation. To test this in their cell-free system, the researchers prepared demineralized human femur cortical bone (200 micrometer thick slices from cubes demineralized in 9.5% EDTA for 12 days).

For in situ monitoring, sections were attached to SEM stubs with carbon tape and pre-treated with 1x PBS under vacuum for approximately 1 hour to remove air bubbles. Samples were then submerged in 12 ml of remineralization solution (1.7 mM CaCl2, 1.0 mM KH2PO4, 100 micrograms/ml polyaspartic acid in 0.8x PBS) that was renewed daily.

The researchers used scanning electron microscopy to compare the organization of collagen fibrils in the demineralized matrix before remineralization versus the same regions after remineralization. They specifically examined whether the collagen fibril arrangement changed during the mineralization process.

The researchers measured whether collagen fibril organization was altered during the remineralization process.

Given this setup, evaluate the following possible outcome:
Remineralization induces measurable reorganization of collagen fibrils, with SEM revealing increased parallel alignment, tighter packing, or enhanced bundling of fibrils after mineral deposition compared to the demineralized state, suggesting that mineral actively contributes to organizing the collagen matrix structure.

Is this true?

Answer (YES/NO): NO